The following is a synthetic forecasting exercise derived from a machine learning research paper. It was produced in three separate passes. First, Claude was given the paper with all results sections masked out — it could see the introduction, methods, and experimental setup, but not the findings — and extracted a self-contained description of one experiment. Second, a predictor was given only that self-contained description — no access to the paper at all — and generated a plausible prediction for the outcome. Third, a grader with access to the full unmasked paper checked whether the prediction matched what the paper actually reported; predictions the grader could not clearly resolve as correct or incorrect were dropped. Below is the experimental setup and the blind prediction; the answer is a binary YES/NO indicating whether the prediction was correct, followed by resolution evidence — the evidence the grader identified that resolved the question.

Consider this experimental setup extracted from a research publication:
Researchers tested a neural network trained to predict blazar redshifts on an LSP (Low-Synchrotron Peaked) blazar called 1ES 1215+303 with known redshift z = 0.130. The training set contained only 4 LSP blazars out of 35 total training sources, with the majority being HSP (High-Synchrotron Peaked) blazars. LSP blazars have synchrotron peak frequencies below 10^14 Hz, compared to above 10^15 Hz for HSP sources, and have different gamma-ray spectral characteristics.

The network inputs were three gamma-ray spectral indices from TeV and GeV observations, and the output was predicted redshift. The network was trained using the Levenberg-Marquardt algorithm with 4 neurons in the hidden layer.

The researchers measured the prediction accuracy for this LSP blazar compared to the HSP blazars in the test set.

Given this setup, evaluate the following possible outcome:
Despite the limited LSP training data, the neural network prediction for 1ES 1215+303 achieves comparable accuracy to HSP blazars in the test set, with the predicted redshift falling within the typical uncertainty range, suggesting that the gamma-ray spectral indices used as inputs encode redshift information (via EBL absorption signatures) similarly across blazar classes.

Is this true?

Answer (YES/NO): YES